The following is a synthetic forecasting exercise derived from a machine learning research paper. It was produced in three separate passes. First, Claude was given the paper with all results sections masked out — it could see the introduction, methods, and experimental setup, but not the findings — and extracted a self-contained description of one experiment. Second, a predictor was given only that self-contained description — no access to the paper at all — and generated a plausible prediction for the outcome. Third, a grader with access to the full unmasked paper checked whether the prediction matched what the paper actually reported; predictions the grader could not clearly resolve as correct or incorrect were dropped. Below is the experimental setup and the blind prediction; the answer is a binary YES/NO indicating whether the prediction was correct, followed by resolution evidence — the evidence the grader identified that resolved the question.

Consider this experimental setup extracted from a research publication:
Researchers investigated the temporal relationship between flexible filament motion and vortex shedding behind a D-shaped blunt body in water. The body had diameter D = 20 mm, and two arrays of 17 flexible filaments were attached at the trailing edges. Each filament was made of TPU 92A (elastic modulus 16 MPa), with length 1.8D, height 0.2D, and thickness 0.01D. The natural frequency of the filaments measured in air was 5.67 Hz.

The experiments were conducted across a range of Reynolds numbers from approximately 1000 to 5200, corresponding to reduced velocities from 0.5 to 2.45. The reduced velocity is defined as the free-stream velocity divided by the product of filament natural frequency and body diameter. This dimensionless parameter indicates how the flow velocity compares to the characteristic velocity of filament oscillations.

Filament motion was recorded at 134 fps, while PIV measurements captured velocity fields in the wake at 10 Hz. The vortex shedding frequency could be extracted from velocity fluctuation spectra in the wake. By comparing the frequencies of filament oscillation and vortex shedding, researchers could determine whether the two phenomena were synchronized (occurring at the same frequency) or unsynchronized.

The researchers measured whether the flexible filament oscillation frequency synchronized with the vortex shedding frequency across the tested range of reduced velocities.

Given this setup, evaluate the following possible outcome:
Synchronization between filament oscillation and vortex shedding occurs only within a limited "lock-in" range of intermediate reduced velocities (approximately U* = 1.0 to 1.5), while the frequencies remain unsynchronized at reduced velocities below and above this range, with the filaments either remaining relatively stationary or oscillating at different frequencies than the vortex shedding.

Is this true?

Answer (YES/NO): NO